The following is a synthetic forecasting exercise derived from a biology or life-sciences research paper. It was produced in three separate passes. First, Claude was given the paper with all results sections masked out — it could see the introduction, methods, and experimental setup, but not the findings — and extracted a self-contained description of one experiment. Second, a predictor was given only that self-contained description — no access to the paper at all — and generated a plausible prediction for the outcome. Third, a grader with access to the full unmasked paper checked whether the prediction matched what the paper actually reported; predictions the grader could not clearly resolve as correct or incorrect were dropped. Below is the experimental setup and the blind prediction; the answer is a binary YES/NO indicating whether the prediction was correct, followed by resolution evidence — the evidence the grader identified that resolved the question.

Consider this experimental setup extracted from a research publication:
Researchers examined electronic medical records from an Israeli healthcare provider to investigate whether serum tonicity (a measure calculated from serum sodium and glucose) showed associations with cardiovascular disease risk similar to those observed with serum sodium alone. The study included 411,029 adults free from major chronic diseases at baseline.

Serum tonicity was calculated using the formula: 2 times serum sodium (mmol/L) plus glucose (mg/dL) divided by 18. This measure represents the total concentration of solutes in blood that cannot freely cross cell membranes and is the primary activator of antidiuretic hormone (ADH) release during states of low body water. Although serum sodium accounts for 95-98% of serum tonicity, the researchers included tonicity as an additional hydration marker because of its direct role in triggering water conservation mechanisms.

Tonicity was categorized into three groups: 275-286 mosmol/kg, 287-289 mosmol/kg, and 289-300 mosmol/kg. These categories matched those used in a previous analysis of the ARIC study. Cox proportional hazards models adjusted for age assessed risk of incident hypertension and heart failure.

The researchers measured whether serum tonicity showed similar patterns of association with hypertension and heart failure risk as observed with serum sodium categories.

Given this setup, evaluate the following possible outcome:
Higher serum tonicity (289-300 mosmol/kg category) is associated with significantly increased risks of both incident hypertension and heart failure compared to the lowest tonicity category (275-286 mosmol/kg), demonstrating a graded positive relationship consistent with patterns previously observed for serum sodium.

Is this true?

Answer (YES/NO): YES